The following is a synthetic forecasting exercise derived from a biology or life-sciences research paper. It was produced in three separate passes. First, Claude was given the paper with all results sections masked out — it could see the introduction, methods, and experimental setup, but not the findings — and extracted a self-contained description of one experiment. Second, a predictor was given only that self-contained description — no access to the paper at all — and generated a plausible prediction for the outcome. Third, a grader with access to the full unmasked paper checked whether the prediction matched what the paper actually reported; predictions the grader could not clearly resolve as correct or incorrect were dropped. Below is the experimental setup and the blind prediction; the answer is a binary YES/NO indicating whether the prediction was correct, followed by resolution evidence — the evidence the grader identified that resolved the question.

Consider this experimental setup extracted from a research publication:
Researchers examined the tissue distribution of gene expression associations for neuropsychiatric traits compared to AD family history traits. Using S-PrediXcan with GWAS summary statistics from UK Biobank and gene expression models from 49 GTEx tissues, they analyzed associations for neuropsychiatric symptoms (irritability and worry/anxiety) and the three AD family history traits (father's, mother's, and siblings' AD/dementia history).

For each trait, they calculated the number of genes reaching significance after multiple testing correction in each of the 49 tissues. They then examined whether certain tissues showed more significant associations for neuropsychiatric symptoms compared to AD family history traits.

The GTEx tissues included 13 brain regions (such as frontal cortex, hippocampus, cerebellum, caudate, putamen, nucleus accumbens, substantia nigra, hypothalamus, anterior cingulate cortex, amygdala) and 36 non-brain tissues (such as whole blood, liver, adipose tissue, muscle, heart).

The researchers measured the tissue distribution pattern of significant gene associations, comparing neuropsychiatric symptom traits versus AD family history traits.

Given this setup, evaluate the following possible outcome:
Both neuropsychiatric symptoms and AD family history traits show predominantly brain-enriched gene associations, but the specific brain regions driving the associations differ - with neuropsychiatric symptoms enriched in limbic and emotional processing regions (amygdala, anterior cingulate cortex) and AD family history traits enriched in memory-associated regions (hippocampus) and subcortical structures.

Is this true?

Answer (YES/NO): NO